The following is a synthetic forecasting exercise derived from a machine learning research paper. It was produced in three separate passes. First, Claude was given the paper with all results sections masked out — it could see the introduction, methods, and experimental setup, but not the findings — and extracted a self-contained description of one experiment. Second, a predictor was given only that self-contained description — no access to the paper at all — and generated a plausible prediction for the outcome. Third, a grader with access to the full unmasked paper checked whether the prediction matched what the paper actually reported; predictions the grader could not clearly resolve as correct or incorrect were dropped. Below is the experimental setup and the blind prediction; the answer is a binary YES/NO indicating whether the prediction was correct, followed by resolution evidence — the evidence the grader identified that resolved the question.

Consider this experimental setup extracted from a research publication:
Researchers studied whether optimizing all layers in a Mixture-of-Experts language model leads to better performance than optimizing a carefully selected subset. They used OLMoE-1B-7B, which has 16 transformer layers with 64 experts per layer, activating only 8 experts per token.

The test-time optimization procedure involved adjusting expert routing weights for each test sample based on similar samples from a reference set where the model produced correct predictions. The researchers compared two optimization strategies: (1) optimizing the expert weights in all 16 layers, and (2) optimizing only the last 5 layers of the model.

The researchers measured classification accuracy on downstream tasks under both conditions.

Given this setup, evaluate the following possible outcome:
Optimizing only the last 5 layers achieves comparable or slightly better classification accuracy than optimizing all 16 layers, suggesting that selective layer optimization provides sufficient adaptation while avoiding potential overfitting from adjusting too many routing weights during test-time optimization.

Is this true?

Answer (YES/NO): YES